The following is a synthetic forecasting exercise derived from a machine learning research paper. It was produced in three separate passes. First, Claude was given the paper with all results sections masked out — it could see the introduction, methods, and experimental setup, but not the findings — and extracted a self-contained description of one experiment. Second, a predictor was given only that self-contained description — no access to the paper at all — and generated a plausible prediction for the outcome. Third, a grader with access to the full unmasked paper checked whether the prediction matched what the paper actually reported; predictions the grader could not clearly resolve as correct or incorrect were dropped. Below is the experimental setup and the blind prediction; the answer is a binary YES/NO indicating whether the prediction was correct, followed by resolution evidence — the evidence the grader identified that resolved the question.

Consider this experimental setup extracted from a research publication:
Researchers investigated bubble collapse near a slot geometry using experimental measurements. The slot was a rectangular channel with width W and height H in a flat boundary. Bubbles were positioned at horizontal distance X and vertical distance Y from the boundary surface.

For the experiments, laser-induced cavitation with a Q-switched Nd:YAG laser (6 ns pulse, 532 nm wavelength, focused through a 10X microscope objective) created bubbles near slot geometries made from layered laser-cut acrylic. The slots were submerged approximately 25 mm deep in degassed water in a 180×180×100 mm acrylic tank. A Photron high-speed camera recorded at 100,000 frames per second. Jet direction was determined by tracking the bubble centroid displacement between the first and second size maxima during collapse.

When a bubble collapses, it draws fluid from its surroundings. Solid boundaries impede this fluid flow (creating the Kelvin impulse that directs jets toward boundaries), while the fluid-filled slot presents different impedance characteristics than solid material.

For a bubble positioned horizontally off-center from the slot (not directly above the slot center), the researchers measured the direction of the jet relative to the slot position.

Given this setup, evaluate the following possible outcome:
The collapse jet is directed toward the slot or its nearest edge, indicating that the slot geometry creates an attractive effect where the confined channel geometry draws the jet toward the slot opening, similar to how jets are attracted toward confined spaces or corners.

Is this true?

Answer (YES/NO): NO